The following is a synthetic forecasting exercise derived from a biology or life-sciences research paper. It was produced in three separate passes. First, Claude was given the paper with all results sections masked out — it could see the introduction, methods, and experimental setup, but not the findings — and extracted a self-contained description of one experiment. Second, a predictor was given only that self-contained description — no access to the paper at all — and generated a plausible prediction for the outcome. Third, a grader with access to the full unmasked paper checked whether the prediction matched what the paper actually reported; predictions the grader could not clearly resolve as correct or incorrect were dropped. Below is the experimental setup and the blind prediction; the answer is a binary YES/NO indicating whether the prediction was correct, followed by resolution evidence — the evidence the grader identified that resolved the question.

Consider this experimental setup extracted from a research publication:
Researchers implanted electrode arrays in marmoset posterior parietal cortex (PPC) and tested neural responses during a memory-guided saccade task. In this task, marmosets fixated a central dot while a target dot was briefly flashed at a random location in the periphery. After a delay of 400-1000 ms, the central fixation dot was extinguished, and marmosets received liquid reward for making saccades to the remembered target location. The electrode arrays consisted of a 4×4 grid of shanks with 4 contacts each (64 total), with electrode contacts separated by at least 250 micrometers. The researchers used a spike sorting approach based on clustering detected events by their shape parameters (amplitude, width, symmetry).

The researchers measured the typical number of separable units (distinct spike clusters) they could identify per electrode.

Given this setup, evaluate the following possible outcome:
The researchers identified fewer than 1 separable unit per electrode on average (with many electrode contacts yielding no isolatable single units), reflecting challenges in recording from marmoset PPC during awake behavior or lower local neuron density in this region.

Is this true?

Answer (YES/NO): NO